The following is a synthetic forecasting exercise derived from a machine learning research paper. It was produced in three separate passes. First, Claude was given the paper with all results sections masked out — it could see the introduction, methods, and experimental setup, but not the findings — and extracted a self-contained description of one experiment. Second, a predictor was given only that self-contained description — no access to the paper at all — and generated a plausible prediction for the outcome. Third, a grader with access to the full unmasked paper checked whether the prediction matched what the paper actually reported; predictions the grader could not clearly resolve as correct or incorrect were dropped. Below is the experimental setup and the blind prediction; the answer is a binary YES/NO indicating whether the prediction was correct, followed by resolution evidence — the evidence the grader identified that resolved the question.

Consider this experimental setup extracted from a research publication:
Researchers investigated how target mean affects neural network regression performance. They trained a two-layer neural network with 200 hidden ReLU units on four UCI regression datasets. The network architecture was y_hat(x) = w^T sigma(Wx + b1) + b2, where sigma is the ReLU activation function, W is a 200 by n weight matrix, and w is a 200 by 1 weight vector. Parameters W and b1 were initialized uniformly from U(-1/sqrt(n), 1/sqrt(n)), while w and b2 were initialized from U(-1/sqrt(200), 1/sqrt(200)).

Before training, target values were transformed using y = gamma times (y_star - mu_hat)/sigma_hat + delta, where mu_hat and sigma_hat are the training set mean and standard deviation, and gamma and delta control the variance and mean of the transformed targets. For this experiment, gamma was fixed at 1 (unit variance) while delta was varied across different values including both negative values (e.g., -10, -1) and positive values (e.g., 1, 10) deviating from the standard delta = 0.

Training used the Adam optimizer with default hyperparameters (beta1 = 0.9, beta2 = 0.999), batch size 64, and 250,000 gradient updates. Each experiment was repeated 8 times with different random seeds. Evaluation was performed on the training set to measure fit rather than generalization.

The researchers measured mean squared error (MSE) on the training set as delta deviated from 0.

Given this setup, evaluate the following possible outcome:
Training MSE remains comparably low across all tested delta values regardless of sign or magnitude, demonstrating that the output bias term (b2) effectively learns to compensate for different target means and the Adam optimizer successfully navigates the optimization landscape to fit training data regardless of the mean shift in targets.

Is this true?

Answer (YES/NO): NO